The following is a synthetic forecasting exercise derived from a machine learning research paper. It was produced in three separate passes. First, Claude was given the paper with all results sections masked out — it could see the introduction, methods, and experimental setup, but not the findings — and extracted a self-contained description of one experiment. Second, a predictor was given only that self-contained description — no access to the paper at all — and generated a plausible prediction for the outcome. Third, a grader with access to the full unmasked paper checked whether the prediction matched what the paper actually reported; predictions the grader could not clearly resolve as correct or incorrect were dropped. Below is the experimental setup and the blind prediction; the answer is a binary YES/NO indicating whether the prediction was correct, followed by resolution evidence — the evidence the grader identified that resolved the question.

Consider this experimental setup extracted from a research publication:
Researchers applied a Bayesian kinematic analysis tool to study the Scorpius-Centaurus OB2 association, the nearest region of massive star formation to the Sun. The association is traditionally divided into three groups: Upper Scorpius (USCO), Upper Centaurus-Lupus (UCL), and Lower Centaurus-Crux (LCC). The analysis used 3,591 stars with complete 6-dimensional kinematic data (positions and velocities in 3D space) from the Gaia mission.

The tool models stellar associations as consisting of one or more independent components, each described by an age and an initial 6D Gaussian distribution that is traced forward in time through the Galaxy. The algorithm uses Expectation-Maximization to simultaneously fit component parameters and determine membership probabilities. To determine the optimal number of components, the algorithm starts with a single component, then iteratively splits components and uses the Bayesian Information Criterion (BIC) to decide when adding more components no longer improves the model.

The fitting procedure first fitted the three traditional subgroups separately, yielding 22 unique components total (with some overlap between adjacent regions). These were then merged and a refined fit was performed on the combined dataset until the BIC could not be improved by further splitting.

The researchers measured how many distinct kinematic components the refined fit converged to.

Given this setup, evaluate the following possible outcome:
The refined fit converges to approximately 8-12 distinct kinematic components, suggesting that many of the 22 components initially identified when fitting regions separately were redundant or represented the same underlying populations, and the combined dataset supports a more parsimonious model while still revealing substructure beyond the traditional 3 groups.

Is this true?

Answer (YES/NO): NO